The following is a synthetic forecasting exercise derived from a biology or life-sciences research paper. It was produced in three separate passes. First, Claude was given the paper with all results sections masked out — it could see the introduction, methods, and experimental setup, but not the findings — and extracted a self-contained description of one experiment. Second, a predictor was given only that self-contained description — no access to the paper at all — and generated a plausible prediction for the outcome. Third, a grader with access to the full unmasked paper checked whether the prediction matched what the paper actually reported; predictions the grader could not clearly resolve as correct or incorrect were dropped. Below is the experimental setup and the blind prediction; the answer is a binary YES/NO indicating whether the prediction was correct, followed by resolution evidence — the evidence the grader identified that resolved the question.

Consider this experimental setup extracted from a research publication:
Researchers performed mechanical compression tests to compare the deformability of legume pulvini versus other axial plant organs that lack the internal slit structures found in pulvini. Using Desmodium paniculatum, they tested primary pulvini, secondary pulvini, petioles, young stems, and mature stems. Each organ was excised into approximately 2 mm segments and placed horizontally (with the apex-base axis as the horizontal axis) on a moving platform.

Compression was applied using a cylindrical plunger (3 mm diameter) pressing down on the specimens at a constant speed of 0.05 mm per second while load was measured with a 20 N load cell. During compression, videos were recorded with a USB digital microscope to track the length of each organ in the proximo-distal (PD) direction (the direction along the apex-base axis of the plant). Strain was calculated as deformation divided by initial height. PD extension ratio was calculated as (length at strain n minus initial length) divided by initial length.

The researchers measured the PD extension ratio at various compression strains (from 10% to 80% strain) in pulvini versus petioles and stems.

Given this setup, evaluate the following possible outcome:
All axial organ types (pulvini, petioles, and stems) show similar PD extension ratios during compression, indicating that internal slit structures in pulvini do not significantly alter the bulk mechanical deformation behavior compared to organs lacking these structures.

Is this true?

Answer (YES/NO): NO